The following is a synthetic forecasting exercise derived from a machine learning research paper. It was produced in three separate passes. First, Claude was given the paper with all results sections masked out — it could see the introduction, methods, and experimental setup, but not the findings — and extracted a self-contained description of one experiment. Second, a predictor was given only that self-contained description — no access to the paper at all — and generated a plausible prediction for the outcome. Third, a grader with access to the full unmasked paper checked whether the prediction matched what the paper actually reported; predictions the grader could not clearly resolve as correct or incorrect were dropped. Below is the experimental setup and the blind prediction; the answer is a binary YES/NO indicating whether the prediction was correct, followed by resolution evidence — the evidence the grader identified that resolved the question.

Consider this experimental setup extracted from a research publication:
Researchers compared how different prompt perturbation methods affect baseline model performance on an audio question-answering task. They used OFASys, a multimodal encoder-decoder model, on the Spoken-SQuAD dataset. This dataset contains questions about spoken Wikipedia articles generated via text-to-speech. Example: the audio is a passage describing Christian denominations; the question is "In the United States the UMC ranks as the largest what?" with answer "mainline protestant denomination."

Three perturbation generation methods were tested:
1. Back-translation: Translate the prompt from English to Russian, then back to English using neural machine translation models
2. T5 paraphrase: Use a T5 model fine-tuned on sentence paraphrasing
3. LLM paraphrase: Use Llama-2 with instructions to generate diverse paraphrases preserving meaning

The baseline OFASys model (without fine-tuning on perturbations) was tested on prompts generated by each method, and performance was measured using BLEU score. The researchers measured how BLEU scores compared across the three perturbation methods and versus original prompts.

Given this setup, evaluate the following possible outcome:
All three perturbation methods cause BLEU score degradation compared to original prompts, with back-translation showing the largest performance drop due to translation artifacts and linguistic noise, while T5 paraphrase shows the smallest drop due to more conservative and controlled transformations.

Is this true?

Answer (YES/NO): NO